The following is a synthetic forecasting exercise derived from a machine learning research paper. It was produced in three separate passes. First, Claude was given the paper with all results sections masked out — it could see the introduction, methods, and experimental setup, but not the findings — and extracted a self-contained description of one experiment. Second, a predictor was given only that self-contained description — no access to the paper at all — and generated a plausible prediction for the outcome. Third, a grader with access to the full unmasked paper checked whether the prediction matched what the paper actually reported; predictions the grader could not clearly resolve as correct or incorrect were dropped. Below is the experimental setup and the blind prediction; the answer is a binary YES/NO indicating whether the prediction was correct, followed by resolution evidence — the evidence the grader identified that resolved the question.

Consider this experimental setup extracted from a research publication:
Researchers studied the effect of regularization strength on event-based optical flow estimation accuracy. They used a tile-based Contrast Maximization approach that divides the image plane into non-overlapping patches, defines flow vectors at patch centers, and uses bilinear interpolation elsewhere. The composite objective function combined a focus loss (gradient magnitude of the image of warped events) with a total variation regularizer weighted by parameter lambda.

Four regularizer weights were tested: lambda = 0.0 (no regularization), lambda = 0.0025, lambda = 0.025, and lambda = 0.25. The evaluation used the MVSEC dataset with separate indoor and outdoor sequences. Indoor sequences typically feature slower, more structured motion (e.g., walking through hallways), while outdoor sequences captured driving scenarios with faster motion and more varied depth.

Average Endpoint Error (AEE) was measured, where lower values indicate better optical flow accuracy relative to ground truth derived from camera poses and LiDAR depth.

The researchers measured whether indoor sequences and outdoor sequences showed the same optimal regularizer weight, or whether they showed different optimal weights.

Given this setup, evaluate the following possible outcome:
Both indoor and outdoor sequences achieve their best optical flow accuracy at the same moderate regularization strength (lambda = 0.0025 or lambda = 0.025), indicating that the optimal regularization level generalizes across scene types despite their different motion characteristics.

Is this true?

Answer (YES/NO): NO